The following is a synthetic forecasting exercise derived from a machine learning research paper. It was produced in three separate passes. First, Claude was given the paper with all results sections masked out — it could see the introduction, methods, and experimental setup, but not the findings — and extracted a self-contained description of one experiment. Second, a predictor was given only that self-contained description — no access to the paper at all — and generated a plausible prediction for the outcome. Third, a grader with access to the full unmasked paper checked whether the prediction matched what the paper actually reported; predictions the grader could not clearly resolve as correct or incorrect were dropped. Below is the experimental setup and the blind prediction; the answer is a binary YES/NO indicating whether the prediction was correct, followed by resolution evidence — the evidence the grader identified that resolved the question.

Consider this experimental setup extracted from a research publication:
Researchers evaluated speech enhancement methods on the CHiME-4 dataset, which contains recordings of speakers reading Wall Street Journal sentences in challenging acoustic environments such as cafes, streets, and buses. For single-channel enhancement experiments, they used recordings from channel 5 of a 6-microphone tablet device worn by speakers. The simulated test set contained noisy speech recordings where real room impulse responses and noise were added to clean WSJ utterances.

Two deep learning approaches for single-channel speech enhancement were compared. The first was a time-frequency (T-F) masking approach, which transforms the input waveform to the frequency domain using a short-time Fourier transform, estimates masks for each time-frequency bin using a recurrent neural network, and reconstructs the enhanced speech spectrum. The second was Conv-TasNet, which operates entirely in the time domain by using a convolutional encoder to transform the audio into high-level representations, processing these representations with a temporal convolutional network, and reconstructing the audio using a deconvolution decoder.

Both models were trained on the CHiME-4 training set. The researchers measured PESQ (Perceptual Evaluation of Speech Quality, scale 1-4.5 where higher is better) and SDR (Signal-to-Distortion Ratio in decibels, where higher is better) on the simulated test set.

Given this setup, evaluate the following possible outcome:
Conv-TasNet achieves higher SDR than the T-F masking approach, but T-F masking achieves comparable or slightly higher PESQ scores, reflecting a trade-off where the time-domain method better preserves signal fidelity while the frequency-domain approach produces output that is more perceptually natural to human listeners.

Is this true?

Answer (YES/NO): YES